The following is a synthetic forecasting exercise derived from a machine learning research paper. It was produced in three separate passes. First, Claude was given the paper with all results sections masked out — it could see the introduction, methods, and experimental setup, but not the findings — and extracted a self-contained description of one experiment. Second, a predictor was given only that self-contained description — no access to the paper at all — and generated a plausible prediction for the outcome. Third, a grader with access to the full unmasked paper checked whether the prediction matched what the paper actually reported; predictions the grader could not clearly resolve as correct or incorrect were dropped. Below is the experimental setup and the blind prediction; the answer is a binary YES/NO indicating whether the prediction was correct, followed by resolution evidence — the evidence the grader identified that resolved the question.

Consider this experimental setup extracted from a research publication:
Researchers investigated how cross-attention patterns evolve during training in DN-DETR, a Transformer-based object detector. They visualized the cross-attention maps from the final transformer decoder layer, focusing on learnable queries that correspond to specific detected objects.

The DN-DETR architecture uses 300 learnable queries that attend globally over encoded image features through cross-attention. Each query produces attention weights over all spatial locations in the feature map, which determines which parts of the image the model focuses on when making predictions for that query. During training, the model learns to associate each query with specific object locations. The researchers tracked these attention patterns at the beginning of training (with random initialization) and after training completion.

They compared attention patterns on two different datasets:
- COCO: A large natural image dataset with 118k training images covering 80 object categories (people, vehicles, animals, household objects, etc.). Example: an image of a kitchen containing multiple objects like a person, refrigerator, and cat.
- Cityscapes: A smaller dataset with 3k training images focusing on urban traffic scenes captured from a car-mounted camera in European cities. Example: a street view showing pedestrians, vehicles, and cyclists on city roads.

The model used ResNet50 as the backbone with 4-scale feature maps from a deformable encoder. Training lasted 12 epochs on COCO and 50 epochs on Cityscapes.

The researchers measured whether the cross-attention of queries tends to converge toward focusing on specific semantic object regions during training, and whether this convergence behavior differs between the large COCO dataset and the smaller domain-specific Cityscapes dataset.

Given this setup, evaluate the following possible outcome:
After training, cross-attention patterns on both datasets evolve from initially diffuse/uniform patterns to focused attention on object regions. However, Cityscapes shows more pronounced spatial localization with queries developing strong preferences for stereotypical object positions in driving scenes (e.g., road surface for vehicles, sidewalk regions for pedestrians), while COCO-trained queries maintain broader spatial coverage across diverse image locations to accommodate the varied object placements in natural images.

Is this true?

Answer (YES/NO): NO